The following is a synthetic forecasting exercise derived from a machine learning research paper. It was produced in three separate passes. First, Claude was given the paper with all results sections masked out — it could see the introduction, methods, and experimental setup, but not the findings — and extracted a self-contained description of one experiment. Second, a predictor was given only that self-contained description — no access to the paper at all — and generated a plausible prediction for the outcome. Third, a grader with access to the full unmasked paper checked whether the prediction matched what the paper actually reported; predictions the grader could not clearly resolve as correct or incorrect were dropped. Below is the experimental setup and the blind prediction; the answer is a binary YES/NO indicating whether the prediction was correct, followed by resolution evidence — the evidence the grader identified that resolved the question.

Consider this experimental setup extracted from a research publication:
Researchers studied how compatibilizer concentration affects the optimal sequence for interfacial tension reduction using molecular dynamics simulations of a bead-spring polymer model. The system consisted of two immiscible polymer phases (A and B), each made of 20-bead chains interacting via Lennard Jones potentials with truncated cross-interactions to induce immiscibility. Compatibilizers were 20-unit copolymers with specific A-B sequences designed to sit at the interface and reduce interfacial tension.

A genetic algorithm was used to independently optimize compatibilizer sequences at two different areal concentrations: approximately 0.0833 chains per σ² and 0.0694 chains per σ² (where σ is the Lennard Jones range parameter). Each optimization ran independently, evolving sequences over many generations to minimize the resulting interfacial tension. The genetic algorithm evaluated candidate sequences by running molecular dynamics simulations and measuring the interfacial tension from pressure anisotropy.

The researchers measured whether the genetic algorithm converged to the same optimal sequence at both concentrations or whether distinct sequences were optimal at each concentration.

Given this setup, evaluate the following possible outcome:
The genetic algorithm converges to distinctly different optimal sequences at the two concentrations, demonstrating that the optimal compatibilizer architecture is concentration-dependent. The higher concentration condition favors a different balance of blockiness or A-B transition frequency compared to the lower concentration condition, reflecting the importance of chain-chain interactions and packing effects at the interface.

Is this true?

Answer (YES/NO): YES